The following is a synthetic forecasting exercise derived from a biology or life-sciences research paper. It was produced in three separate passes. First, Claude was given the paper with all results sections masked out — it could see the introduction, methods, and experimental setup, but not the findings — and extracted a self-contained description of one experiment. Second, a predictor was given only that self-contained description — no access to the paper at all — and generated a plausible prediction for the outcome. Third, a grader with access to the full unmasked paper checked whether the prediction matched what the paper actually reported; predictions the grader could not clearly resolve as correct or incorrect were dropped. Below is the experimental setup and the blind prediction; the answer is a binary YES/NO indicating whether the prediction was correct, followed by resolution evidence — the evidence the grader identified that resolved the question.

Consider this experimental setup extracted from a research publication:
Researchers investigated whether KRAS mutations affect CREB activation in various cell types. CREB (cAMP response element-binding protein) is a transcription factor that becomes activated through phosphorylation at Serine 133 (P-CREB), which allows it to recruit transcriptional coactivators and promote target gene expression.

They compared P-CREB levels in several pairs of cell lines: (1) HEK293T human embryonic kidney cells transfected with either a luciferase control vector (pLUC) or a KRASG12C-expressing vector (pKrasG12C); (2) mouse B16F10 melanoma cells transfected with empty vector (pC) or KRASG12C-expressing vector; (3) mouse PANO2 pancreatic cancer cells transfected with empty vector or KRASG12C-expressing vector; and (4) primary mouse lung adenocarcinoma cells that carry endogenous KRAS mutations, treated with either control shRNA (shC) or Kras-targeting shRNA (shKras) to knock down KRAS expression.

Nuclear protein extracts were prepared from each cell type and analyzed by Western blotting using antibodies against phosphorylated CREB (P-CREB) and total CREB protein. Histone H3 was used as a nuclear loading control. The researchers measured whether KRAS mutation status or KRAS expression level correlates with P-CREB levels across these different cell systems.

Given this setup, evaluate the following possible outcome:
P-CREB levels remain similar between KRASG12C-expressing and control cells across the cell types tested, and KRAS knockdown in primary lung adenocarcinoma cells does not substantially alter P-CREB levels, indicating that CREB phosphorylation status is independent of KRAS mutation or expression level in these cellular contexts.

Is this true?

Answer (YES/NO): NO